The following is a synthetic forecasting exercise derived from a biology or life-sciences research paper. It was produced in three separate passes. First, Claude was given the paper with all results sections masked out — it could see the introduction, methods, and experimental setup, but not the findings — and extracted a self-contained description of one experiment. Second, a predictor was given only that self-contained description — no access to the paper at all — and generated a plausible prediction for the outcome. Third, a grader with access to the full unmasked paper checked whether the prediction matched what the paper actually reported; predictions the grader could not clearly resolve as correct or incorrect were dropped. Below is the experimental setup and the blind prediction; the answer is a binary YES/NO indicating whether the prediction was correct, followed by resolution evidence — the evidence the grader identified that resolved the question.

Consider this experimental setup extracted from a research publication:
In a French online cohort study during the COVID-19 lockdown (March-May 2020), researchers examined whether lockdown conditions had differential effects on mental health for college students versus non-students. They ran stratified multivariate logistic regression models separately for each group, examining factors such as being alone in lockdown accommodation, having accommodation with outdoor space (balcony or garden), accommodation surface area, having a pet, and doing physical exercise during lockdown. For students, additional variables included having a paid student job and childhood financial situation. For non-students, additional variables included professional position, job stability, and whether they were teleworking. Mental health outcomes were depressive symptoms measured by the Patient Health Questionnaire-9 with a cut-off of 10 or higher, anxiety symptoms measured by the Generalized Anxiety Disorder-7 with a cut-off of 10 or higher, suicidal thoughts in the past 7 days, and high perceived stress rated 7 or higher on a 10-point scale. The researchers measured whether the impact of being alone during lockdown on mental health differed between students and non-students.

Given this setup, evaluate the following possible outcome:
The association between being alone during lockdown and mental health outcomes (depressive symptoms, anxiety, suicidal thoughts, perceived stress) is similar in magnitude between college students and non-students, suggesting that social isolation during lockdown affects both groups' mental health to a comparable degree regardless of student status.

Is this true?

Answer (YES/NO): NO